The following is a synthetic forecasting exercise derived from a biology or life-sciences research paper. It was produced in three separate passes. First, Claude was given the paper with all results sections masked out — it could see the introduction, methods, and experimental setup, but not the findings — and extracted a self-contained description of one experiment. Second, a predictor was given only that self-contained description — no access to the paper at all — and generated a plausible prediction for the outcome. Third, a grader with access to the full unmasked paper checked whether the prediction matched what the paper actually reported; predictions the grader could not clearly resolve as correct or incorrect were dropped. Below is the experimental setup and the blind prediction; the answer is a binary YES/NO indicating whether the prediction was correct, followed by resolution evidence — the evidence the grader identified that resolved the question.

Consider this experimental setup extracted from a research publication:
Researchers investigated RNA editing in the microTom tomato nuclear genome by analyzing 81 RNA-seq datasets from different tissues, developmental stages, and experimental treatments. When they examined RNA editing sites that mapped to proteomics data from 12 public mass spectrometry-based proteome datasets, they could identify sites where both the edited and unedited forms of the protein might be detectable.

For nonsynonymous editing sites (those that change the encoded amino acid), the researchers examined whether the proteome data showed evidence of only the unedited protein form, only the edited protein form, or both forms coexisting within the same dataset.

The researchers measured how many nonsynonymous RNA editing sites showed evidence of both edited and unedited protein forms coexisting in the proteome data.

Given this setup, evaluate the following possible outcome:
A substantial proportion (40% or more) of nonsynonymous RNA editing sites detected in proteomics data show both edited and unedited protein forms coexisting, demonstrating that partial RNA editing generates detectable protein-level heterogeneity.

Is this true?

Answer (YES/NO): NO